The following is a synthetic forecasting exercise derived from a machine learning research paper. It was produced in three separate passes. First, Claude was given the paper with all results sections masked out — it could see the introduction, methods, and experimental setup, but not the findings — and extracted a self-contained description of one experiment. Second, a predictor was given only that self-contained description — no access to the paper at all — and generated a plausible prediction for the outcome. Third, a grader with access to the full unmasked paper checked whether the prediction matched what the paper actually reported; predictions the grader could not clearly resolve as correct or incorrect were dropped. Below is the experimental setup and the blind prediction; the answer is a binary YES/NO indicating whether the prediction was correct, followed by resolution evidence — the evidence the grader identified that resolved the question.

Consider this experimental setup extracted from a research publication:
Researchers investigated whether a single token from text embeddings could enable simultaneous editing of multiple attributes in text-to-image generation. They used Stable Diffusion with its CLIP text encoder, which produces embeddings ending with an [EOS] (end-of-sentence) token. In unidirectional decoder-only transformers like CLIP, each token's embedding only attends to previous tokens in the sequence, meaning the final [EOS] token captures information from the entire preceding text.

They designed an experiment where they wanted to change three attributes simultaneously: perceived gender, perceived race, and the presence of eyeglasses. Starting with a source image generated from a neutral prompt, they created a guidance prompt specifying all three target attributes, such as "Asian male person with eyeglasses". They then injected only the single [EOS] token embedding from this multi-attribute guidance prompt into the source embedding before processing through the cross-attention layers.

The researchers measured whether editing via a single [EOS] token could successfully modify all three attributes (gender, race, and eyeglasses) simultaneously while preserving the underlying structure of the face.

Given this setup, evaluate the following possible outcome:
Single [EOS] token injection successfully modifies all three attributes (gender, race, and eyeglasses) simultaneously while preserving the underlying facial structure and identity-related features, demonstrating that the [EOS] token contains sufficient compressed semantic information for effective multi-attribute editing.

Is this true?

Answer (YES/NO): YES